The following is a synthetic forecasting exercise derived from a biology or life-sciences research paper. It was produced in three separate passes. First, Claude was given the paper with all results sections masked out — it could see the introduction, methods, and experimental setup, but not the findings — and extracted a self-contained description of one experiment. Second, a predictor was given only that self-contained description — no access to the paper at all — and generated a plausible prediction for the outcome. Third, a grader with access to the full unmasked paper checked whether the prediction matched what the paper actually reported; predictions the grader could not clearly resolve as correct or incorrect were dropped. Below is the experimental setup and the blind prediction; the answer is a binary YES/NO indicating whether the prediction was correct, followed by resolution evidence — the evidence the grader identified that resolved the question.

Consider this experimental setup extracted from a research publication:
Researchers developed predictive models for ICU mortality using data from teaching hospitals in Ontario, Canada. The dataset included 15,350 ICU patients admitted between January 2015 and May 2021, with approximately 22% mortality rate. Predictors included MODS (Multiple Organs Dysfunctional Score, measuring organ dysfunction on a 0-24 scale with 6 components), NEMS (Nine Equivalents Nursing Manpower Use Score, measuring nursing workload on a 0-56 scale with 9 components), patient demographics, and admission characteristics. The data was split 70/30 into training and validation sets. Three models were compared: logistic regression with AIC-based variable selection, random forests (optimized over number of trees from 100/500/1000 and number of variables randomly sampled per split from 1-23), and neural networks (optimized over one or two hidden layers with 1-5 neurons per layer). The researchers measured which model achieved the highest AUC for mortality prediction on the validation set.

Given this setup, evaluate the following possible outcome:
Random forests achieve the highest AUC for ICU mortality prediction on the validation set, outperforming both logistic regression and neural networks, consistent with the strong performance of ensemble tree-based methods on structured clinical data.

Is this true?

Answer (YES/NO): NO